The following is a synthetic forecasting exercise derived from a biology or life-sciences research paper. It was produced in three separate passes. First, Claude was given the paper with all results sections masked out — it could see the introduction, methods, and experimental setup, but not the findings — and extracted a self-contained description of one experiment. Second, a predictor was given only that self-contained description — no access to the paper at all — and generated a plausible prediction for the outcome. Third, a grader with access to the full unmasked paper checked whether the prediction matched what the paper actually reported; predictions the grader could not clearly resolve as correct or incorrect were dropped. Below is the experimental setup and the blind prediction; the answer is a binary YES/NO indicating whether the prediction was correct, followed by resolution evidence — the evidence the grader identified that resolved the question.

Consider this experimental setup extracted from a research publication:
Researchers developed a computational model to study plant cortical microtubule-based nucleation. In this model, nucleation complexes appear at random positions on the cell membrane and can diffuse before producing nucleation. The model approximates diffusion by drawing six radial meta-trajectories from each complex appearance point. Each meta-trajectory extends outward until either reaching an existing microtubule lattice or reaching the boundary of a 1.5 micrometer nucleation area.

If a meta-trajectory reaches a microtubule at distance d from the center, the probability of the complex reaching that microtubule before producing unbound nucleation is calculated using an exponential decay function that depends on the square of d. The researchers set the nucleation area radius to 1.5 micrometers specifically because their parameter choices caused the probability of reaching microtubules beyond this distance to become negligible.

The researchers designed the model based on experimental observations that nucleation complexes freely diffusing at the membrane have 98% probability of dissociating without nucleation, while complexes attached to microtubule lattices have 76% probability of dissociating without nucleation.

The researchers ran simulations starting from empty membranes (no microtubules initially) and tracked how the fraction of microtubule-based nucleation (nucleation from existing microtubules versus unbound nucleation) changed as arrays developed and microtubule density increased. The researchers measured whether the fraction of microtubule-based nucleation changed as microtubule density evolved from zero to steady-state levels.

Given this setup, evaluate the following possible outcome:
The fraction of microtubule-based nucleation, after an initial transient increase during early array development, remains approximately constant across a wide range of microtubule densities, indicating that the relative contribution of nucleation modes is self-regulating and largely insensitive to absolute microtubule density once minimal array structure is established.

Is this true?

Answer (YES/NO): NO